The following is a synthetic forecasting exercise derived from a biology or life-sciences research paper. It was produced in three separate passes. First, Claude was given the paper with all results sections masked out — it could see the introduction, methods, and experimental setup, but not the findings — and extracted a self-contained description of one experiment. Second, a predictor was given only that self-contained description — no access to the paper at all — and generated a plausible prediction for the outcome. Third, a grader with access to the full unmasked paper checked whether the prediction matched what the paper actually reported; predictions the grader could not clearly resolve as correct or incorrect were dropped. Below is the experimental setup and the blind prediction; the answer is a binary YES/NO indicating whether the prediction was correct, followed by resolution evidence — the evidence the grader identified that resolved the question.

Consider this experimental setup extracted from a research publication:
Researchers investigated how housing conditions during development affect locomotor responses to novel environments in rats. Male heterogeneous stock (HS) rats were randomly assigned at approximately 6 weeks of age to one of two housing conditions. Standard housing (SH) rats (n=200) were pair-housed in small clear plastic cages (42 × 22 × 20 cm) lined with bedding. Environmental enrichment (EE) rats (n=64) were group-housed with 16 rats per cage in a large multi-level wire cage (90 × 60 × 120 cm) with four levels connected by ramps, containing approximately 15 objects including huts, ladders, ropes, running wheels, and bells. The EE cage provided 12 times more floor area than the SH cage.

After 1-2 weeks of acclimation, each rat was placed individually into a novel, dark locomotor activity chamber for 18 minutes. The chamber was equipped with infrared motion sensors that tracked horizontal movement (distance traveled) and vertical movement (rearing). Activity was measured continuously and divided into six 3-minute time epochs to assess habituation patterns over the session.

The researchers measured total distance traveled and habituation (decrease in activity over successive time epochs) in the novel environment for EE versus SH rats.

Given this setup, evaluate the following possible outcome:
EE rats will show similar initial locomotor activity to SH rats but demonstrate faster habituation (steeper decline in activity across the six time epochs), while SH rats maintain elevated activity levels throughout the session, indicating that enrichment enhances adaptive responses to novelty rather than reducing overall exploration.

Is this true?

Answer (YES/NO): NO